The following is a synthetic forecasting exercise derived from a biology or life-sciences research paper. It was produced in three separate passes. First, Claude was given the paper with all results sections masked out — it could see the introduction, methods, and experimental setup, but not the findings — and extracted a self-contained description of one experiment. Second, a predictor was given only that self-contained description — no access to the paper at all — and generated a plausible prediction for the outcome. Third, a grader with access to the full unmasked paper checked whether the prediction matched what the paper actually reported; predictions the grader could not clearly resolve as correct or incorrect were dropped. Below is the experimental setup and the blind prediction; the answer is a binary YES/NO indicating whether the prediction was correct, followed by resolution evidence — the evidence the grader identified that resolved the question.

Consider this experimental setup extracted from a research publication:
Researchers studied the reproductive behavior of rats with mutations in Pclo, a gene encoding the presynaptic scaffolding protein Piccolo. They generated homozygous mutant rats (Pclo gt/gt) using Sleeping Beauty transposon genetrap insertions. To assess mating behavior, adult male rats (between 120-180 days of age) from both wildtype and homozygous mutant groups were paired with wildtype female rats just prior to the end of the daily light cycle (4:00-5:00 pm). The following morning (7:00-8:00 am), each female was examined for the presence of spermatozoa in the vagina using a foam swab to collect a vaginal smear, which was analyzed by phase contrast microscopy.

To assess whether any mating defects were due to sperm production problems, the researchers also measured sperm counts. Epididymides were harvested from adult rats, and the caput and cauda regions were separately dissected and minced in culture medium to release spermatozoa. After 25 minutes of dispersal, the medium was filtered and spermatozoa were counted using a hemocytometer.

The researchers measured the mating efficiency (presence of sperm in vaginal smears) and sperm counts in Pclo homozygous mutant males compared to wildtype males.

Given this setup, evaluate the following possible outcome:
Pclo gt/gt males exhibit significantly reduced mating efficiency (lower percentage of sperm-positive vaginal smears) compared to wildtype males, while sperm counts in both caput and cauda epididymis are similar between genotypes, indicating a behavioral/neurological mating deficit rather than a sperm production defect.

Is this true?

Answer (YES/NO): YES